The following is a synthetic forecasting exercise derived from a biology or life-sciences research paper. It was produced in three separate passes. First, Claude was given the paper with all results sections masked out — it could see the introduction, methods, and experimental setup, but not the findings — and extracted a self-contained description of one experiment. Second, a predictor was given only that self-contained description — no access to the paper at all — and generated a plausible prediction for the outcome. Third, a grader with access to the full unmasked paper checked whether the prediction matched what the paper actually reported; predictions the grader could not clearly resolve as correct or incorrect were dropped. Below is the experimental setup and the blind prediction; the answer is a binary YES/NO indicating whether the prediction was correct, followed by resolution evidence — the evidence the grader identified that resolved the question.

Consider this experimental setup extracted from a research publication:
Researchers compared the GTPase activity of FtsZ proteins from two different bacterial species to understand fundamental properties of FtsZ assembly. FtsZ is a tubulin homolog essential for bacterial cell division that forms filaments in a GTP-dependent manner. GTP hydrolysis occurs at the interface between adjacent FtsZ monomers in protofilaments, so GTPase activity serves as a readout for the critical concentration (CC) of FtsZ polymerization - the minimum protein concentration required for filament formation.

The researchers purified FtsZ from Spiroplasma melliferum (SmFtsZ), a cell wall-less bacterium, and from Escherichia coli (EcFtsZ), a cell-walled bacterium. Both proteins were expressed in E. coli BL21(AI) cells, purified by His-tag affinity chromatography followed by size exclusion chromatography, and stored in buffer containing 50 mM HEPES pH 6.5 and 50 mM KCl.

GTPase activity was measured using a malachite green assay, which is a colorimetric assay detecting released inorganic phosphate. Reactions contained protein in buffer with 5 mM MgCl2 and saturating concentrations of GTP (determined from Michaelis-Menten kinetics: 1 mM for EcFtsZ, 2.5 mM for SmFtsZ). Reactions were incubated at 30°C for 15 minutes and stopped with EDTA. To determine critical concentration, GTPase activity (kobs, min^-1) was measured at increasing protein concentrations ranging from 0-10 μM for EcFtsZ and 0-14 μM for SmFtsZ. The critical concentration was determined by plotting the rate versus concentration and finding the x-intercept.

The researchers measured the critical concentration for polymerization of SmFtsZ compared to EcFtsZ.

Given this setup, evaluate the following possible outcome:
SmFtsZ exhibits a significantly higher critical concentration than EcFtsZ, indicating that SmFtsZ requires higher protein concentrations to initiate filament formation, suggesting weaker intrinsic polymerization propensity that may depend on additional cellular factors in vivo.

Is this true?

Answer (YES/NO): YES